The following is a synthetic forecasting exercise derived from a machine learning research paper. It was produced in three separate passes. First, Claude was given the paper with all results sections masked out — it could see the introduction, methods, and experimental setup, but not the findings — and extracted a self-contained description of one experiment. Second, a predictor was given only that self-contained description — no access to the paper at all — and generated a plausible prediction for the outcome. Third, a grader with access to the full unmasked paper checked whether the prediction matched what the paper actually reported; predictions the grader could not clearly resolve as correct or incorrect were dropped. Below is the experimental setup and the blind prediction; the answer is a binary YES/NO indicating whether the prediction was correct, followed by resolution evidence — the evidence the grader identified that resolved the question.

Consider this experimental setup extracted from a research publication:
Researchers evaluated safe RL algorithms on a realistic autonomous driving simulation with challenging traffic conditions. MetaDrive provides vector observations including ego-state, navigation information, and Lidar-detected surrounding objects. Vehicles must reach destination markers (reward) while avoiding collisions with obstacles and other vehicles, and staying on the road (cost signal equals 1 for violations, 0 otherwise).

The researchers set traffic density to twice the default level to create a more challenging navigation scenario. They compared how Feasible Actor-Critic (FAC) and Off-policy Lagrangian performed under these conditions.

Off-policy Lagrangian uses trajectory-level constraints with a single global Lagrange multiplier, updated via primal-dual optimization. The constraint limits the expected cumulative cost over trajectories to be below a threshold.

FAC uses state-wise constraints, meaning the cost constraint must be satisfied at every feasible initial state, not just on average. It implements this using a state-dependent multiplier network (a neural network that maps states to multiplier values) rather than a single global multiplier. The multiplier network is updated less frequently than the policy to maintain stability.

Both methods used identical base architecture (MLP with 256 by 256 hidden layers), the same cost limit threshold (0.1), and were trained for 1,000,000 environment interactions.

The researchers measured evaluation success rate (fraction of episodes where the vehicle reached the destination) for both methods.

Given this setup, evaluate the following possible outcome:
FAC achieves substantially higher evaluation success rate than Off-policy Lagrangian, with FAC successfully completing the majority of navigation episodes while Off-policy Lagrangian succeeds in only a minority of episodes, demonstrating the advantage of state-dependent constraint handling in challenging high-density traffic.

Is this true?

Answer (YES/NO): NO